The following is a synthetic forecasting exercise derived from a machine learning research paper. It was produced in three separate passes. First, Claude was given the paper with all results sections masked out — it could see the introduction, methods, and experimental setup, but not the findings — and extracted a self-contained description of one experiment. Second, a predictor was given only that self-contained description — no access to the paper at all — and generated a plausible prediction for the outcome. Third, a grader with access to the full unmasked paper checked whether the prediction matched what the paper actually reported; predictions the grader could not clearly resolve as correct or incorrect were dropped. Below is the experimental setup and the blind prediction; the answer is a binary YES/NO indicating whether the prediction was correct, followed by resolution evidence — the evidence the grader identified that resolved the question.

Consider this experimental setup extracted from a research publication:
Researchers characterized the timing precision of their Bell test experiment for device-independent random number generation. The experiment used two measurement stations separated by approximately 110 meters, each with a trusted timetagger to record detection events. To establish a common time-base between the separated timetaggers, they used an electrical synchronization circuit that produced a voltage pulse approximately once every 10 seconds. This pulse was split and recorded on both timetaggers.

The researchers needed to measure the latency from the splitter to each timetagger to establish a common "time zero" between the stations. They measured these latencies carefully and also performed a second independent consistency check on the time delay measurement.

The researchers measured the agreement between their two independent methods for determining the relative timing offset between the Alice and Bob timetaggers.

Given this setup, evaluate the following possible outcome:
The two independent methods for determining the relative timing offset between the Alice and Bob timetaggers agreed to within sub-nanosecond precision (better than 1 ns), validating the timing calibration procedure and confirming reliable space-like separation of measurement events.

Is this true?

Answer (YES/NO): YES